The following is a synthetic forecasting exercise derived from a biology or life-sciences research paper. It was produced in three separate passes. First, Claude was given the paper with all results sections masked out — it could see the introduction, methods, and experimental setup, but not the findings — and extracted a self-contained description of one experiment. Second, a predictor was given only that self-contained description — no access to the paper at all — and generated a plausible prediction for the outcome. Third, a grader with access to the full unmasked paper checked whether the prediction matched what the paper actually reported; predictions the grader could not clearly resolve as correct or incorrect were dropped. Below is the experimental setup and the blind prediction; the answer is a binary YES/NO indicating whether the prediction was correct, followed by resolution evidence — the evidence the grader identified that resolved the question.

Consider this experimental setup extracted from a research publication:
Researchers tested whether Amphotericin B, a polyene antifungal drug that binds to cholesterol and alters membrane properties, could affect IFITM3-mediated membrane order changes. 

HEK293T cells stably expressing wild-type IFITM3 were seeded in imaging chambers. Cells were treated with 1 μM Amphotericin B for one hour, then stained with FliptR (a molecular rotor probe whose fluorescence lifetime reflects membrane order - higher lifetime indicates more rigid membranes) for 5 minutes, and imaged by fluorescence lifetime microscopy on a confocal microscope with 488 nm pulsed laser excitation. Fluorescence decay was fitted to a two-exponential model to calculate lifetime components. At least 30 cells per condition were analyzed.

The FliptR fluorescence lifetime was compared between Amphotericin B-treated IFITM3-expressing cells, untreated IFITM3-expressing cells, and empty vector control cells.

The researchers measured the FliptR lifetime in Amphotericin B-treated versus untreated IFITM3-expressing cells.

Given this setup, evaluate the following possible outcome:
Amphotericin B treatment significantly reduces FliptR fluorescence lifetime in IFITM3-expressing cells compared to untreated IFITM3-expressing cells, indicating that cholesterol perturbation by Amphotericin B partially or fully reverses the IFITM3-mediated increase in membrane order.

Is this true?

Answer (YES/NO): YES